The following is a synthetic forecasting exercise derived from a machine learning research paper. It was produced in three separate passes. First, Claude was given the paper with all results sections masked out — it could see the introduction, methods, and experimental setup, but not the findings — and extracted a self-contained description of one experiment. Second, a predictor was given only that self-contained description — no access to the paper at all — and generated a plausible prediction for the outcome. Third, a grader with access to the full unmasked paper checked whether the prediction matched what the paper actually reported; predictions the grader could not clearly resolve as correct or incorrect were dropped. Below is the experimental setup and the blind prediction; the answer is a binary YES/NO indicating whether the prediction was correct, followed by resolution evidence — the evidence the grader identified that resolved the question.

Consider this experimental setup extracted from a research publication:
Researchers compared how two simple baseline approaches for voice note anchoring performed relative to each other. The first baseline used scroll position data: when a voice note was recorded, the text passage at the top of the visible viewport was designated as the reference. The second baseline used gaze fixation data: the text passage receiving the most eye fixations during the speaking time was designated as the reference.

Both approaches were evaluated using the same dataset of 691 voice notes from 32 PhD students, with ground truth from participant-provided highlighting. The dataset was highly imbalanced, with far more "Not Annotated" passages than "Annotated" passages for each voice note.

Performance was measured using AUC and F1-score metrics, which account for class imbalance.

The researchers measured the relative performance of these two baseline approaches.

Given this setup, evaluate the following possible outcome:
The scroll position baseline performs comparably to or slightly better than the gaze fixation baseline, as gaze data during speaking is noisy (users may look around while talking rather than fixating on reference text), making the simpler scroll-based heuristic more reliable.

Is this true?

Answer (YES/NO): NO